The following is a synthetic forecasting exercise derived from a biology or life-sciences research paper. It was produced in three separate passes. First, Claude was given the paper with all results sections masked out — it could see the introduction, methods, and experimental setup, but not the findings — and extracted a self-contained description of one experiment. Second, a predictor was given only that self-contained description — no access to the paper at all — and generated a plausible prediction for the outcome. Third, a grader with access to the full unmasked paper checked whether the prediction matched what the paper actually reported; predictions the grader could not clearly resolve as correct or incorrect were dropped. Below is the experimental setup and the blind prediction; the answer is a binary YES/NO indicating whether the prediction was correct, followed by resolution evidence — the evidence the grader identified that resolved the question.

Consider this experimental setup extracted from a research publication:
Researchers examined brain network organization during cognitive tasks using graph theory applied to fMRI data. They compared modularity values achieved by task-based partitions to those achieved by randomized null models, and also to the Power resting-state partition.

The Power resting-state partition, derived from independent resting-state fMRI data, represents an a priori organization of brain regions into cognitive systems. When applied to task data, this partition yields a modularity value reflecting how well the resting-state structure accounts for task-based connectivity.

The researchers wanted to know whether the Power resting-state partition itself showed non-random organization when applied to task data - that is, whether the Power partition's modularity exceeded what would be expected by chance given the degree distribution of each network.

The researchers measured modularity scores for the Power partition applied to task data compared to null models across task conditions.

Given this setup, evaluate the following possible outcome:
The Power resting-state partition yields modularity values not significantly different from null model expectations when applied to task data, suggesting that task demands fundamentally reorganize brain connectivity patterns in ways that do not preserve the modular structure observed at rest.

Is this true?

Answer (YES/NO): NO